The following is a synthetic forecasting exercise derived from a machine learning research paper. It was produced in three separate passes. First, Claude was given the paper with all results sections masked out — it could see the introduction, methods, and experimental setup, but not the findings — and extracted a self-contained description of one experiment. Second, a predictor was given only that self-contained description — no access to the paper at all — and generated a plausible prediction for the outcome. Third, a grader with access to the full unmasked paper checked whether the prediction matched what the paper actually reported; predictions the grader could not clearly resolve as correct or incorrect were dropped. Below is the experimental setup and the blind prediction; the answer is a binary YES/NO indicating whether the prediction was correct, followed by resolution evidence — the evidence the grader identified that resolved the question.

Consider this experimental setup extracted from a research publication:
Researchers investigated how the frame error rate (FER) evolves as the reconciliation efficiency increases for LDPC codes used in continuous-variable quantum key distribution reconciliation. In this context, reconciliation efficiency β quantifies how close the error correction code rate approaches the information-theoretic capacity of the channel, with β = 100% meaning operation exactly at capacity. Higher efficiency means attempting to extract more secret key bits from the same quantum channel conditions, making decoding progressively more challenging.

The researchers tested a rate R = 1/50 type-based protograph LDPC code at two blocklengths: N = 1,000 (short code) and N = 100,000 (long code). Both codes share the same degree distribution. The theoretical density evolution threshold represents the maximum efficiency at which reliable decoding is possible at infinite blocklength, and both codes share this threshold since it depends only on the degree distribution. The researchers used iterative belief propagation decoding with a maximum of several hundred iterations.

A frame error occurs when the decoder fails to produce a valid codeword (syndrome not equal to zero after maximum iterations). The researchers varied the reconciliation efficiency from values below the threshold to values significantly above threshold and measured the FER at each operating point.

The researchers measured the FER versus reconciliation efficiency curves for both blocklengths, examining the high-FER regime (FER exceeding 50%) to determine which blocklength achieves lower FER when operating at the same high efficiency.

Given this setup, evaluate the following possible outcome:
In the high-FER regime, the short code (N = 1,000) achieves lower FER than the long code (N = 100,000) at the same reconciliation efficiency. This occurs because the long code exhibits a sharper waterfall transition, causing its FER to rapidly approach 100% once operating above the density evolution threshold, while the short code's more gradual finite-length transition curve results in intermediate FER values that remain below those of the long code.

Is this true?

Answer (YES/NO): YES